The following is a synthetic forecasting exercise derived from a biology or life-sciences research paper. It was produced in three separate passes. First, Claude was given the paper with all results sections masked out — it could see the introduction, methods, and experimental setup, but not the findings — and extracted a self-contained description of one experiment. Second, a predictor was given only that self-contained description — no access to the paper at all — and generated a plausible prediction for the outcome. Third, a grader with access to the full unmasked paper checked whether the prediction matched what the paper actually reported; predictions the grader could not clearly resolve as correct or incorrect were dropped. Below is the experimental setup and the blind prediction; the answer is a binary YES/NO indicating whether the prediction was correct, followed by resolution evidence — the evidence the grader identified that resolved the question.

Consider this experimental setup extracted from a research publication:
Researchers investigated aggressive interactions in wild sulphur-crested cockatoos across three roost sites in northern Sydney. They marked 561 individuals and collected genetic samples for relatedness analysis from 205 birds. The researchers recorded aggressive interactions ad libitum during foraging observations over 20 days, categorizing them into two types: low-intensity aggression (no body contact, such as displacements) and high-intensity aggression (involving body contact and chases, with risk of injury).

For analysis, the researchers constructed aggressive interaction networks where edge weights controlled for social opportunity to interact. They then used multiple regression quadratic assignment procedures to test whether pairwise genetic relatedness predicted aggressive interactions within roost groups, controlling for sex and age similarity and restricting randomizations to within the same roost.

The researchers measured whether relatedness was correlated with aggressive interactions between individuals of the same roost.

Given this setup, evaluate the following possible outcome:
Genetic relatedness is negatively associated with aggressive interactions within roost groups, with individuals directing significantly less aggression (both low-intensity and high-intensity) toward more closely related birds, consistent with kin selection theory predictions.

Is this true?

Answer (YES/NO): NO